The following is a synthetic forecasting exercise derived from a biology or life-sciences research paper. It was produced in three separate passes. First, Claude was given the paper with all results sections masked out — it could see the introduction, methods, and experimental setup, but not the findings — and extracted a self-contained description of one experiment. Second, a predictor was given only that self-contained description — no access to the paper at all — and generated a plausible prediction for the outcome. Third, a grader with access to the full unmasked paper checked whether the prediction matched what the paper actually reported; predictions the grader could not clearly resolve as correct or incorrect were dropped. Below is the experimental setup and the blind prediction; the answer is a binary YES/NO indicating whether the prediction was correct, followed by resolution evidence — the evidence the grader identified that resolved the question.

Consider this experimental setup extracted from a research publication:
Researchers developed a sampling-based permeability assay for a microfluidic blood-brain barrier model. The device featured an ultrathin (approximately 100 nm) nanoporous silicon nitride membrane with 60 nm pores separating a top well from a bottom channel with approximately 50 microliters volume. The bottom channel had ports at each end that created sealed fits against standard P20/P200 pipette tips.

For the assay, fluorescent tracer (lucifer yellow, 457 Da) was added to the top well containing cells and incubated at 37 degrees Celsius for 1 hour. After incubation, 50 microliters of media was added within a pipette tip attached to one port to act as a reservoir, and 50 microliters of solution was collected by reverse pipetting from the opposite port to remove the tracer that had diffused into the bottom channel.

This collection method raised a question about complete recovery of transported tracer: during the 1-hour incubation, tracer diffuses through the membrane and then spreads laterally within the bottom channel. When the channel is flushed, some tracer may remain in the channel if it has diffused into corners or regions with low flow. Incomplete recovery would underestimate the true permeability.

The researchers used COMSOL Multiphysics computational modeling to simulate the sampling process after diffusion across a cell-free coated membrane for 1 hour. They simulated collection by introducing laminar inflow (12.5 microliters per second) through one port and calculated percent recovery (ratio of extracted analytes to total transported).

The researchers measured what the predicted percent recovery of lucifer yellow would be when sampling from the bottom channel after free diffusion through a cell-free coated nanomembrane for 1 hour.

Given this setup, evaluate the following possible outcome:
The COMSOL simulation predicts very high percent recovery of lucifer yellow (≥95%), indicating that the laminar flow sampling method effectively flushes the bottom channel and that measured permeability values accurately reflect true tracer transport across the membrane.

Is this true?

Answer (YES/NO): YES